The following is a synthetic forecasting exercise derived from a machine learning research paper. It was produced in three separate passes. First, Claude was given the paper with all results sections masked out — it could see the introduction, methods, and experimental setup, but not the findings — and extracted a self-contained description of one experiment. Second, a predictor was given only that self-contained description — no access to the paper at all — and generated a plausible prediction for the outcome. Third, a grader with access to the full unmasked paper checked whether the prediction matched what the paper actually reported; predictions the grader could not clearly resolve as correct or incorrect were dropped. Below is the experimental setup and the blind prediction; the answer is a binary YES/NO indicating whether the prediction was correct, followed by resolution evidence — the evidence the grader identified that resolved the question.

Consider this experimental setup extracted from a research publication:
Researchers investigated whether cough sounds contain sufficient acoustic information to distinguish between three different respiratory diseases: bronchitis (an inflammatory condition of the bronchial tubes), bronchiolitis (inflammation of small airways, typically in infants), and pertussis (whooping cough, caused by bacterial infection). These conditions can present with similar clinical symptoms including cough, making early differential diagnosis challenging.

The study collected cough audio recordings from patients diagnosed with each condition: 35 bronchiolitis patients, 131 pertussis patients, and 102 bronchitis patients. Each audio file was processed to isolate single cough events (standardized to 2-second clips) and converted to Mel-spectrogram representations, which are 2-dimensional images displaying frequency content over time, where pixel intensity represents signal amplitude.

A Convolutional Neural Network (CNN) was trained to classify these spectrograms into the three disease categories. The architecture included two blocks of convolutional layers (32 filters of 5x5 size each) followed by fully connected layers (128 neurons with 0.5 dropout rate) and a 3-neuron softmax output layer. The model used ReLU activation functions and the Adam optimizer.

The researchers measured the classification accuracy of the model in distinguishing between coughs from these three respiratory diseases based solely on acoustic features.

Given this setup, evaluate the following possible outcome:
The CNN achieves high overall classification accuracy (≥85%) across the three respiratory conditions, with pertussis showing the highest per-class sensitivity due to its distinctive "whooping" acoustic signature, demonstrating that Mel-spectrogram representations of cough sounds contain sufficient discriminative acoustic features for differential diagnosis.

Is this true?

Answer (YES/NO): YES